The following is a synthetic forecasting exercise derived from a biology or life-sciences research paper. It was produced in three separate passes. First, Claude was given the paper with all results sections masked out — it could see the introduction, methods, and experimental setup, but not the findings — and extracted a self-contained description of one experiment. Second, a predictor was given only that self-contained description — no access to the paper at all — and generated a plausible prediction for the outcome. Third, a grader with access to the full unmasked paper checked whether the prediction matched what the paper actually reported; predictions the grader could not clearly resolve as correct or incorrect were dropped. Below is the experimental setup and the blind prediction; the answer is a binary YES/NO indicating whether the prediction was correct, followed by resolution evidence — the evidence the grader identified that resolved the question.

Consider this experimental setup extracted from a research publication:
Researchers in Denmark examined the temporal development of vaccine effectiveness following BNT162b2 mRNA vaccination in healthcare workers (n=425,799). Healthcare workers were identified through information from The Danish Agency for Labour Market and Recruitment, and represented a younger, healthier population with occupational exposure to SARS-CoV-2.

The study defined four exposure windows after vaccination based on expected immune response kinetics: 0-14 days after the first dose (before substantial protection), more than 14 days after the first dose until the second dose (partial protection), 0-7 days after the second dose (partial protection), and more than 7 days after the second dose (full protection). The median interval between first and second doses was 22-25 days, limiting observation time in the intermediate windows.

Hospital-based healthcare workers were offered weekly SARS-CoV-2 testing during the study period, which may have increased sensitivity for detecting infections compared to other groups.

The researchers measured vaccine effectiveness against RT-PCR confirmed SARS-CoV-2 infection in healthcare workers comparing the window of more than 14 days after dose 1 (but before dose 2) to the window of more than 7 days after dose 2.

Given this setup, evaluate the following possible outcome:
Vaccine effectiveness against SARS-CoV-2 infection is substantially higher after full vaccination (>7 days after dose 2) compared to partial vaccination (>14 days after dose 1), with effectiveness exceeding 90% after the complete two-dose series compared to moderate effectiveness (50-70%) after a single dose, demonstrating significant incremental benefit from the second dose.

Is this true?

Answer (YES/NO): NO